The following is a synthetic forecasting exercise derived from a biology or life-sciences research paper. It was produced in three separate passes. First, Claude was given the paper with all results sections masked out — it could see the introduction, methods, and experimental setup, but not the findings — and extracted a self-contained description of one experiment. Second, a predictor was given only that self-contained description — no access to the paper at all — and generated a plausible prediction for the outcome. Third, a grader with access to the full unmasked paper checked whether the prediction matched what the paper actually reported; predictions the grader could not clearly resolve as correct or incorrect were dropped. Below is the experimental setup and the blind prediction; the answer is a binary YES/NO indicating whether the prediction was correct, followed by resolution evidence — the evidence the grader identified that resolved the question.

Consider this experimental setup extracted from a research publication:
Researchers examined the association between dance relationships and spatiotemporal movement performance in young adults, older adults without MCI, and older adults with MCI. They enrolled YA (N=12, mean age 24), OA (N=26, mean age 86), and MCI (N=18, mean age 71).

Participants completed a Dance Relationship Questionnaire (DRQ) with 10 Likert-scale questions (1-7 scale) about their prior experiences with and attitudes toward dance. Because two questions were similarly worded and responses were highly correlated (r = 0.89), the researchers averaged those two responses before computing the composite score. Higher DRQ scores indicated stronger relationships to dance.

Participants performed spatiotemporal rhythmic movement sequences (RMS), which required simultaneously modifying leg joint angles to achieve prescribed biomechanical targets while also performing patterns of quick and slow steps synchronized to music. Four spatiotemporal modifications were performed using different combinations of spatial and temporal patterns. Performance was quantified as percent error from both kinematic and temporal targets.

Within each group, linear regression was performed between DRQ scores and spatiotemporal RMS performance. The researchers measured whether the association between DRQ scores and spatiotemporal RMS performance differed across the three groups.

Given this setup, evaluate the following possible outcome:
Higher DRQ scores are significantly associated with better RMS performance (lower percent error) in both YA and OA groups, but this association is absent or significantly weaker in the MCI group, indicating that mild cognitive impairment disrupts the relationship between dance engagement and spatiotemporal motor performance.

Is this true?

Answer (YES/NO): NO